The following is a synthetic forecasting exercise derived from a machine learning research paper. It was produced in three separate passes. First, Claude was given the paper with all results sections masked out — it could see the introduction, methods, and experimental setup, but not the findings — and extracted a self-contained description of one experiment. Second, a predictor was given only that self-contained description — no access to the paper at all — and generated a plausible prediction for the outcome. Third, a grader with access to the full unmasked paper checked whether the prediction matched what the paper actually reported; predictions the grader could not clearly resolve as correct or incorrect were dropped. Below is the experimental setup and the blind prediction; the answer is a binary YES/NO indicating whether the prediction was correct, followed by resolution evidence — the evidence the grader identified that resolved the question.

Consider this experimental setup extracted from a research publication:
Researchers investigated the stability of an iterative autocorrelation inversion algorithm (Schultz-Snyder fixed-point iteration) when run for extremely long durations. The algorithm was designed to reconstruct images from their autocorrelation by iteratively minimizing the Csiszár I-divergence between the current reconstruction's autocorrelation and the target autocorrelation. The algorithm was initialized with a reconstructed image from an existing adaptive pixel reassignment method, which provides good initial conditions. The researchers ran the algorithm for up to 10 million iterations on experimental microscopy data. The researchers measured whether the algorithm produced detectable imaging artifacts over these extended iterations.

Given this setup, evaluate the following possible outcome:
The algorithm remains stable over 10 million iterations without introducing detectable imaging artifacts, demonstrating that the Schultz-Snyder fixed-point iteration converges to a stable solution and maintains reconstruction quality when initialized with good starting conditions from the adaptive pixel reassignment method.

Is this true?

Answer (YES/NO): YES